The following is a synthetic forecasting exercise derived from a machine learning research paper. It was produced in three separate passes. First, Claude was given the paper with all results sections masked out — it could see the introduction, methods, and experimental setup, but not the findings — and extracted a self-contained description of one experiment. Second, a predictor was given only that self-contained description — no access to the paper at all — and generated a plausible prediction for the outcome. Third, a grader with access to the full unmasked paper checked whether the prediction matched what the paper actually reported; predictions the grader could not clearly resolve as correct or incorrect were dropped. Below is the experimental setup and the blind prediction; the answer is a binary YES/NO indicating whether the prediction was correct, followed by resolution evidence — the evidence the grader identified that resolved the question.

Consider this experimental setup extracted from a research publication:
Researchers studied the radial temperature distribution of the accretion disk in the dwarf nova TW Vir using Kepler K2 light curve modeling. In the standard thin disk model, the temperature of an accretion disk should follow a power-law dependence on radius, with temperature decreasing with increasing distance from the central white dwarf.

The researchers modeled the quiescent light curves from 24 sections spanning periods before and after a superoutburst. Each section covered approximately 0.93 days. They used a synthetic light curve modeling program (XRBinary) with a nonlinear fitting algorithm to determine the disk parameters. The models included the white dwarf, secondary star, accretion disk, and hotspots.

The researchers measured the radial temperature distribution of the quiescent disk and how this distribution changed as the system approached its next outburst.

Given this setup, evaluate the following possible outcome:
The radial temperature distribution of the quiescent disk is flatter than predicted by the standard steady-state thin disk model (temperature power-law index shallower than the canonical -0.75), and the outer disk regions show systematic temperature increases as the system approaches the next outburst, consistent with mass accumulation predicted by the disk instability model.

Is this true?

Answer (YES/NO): NO